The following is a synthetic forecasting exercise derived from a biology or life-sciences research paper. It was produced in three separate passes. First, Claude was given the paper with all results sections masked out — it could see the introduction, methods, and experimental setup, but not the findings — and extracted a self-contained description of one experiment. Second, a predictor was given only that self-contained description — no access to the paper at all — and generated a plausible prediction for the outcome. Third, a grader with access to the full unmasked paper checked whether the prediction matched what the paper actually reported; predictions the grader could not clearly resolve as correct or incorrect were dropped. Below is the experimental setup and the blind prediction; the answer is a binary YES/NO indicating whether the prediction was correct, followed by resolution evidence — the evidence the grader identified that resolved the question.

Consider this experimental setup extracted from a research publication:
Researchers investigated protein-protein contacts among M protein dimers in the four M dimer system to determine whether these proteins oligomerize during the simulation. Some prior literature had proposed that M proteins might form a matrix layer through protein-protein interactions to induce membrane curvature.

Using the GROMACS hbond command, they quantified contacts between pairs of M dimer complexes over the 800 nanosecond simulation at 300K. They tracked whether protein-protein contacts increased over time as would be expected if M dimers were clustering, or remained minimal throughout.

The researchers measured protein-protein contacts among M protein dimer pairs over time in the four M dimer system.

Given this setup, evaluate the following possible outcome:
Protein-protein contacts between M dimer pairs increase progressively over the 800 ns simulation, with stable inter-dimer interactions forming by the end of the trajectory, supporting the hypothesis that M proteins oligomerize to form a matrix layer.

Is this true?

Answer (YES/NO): NO